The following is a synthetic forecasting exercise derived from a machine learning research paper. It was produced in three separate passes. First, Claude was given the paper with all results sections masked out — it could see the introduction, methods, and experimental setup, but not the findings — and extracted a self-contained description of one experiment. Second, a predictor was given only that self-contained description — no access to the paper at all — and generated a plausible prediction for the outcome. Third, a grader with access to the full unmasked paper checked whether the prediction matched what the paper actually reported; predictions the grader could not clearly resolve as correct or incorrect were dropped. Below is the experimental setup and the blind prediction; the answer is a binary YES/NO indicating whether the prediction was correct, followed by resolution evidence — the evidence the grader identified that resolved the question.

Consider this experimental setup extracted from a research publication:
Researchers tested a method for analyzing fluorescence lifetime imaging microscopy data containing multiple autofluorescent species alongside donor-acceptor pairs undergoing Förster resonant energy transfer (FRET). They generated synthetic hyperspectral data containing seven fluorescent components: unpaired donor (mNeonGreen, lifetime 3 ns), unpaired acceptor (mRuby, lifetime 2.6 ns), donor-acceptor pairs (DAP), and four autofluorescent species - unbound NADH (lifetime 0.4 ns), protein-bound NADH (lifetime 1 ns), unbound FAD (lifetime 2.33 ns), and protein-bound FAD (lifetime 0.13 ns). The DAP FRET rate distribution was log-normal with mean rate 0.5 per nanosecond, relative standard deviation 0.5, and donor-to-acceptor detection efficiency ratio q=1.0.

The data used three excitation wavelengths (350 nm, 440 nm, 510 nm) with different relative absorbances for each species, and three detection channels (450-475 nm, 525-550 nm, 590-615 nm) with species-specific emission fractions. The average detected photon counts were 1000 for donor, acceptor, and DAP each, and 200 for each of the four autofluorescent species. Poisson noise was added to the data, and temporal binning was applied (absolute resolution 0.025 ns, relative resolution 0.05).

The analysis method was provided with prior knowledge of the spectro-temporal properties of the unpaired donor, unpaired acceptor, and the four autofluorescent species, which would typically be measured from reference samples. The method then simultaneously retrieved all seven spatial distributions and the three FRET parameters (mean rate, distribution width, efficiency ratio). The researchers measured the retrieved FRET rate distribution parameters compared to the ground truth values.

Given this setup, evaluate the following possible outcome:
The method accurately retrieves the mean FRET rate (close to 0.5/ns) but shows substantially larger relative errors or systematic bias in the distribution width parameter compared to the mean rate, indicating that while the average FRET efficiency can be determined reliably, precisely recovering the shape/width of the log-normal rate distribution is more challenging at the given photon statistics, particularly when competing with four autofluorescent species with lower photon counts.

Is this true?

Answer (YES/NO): NO